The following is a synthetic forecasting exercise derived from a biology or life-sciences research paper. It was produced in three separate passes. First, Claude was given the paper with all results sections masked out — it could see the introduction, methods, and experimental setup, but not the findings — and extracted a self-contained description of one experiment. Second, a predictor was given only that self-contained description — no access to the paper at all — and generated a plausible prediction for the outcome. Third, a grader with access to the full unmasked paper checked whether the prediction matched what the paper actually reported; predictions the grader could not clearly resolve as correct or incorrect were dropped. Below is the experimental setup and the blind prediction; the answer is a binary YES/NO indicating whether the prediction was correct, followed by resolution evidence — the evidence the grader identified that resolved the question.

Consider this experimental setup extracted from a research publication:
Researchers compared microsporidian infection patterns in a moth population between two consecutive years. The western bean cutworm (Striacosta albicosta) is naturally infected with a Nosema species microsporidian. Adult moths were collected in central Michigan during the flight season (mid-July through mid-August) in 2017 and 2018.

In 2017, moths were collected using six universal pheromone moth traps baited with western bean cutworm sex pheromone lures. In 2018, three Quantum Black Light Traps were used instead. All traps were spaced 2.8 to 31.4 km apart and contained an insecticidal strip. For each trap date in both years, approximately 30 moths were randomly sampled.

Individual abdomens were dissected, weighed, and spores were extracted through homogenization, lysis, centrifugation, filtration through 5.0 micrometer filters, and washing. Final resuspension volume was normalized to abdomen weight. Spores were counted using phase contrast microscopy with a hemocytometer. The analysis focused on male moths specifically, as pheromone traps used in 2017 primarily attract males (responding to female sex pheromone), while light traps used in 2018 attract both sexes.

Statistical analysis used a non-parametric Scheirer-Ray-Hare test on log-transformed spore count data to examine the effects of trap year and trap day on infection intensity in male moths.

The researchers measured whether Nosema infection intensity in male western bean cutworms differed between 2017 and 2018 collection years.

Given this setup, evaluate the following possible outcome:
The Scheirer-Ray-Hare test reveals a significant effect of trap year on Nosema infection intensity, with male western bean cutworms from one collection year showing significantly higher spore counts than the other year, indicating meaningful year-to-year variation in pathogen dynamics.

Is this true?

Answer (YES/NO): YES